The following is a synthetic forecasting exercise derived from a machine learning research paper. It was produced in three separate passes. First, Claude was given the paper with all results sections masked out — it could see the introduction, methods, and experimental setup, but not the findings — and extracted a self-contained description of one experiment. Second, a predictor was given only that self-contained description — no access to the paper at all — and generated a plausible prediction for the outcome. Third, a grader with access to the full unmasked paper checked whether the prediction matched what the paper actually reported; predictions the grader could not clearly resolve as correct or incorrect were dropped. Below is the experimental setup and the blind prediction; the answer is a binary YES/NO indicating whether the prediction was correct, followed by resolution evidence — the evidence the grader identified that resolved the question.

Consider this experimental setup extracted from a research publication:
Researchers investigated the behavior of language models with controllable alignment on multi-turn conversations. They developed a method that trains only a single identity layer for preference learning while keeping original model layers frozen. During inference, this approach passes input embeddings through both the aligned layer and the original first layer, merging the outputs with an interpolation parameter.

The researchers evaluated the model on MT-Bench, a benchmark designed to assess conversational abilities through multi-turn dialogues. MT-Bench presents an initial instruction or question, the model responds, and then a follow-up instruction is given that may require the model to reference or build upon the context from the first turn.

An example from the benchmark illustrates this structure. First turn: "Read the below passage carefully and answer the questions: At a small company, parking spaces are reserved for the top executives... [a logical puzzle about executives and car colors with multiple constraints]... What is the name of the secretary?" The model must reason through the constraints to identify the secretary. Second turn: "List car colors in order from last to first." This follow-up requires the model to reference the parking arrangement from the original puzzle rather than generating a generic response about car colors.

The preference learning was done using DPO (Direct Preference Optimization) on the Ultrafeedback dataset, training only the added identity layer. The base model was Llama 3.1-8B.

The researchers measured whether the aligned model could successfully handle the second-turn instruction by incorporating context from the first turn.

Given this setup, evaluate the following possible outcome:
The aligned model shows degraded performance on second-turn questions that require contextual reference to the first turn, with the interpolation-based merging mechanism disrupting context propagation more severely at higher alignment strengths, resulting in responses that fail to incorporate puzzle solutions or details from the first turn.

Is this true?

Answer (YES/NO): NO